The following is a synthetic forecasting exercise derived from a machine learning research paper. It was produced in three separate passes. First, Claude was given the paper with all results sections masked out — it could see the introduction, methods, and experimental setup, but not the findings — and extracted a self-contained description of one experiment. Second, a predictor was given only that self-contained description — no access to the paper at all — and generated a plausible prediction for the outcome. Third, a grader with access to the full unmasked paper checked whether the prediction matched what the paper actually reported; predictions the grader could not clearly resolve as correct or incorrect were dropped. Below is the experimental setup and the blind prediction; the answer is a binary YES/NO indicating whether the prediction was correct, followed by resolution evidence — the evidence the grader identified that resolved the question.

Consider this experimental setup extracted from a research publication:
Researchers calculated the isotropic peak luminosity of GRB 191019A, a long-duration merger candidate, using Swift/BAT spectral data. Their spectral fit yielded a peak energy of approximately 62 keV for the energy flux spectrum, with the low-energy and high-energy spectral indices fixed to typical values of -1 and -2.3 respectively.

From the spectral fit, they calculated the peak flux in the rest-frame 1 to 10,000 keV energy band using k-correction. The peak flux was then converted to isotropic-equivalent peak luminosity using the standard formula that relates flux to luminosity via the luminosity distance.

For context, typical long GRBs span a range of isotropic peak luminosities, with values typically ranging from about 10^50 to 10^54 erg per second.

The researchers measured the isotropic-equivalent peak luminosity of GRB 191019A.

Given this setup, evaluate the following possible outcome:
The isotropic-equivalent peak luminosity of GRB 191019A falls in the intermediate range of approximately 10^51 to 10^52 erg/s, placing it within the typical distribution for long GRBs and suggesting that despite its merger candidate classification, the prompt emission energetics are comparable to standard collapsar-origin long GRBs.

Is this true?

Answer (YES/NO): NO